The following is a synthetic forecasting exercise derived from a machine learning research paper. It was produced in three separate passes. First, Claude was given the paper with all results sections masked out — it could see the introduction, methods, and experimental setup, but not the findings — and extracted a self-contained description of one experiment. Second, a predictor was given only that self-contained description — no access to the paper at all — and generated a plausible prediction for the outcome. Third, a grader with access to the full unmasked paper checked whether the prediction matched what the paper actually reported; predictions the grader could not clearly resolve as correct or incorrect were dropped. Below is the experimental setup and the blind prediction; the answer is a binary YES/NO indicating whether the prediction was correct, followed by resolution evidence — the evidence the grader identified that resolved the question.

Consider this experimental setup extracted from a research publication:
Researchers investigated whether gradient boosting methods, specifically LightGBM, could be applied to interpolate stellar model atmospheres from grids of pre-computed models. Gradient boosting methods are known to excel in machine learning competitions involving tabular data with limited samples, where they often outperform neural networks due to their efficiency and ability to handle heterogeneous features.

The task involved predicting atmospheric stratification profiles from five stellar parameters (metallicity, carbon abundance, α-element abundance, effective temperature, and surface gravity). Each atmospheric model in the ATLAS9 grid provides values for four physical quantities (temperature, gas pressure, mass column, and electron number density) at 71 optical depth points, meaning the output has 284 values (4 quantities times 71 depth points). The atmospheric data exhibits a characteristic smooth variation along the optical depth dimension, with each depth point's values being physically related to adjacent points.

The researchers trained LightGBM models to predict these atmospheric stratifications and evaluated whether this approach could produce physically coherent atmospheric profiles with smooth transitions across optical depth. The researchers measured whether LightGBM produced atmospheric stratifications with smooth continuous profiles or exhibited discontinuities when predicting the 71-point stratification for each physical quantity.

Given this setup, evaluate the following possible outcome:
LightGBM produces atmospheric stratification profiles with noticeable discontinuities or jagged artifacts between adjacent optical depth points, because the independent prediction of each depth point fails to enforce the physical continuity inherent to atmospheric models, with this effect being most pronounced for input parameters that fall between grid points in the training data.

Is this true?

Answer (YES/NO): NO